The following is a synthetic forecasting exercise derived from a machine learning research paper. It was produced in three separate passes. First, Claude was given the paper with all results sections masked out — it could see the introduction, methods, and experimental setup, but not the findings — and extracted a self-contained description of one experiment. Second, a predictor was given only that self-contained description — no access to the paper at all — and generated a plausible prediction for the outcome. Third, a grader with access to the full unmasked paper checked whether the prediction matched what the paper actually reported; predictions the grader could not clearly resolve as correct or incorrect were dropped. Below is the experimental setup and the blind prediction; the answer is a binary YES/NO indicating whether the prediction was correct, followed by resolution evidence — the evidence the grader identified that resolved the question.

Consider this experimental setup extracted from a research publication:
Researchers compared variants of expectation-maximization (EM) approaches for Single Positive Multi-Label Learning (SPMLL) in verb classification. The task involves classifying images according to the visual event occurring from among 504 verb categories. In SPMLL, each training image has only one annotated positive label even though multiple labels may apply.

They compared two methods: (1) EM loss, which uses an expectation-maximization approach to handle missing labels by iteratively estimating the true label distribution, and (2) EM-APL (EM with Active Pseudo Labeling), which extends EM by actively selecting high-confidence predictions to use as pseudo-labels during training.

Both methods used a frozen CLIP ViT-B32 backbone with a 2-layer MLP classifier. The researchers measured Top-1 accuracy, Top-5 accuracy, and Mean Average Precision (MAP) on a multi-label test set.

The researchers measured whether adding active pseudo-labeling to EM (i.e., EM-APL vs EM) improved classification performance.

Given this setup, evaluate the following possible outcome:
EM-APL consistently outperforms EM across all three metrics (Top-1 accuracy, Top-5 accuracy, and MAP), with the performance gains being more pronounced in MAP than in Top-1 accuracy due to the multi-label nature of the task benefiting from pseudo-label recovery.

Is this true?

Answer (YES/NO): NO